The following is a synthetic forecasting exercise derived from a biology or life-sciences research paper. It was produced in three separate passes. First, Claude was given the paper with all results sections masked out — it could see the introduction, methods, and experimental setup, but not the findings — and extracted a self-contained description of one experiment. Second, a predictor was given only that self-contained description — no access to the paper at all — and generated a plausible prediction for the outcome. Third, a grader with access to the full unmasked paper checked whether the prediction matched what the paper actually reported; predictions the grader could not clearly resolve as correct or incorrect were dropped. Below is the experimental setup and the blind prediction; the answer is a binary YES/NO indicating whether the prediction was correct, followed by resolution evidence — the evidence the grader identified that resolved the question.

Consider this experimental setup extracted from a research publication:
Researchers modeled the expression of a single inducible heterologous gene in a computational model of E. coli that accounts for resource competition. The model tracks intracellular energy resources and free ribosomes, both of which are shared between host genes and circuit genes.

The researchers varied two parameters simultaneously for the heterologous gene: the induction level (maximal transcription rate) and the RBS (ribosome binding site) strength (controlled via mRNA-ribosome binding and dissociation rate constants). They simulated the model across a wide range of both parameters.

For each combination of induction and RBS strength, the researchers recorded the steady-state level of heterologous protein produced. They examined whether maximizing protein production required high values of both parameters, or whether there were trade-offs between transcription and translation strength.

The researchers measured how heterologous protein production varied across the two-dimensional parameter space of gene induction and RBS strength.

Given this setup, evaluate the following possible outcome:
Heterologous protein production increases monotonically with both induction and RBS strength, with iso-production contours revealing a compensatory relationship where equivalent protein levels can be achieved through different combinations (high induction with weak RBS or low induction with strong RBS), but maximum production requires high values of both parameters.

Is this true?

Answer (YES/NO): NO